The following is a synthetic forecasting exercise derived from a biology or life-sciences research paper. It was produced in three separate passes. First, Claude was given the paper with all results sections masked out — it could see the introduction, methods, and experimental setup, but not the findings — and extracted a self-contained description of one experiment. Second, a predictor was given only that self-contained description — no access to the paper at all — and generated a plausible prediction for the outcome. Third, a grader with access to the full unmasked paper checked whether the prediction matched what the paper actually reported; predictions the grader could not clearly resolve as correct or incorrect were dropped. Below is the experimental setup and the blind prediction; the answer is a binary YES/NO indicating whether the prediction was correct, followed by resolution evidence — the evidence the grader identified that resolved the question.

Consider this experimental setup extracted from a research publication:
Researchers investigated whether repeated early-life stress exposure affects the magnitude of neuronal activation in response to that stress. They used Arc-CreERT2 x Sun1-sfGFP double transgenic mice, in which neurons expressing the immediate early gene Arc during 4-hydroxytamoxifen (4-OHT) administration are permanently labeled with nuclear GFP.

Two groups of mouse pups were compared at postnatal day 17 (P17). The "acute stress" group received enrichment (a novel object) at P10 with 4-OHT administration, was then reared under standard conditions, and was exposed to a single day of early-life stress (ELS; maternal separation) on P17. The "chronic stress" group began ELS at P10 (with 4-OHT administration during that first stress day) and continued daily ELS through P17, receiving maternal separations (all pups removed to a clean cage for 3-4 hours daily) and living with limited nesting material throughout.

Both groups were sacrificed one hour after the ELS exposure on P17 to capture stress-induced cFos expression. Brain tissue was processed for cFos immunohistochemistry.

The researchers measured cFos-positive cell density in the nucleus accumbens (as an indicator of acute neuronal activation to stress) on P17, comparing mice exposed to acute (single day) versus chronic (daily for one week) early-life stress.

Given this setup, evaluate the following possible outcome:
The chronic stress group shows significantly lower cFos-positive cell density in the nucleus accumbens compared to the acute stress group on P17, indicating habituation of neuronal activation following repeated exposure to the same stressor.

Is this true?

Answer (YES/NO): NO